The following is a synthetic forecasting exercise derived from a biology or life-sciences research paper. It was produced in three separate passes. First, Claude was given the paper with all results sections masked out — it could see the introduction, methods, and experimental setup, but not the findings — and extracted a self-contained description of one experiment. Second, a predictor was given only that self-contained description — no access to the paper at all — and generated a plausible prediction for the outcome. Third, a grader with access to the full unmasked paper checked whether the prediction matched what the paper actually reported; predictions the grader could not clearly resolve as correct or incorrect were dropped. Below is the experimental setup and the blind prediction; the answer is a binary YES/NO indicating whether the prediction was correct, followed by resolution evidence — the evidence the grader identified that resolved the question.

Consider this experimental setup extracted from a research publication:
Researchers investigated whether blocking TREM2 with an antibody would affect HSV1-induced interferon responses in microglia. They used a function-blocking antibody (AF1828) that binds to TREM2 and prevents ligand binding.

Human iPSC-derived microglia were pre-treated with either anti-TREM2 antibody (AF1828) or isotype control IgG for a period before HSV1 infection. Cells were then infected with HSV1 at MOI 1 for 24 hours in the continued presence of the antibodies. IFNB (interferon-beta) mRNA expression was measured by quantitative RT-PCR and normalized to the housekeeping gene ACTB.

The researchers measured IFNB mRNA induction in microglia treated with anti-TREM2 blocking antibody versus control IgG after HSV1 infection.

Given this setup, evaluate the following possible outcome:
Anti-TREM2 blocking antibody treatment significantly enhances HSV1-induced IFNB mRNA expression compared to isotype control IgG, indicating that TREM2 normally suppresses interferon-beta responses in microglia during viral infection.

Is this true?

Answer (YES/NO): NO